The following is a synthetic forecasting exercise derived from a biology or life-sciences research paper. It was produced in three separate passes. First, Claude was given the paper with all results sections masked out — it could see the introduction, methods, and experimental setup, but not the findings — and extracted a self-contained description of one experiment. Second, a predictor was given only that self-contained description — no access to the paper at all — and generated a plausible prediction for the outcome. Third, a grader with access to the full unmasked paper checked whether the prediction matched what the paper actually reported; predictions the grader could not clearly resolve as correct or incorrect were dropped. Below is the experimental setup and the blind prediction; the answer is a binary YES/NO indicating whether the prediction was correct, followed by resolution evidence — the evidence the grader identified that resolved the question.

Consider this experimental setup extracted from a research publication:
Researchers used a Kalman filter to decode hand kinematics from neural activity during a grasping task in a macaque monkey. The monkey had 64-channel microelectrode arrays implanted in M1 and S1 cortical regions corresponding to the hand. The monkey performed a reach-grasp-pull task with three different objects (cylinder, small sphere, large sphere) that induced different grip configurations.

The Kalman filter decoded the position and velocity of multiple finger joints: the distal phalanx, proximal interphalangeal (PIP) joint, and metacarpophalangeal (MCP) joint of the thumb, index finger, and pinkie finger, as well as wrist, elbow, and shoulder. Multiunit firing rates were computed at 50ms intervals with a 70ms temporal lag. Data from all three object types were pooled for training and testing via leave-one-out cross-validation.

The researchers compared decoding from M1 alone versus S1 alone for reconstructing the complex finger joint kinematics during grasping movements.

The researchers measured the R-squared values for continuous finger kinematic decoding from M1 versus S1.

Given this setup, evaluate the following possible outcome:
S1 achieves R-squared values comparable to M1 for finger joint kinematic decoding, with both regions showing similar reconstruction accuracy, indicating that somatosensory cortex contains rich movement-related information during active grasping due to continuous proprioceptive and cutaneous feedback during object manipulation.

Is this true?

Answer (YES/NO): NO